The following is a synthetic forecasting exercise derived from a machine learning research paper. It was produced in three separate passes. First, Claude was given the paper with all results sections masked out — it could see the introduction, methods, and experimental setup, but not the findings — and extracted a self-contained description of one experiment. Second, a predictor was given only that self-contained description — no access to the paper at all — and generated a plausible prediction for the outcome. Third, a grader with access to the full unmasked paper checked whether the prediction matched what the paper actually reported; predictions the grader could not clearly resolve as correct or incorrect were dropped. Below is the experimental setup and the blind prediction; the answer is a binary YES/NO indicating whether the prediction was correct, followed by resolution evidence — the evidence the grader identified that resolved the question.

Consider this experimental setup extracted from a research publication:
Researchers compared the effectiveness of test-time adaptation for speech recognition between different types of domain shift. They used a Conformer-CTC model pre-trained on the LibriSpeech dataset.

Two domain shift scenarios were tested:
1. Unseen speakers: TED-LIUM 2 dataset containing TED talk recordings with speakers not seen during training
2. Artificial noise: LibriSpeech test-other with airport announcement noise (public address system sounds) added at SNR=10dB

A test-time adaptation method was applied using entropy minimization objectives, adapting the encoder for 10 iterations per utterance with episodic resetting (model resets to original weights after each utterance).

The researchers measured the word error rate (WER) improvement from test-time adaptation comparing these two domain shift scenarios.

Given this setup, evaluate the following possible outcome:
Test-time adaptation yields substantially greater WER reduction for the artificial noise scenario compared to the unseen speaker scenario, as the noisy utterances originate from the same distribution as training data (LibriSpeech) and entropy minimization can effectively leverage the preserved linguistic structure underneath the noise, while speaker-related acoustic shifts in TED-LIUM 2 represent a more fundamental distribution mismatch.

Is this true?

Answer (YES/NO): YES